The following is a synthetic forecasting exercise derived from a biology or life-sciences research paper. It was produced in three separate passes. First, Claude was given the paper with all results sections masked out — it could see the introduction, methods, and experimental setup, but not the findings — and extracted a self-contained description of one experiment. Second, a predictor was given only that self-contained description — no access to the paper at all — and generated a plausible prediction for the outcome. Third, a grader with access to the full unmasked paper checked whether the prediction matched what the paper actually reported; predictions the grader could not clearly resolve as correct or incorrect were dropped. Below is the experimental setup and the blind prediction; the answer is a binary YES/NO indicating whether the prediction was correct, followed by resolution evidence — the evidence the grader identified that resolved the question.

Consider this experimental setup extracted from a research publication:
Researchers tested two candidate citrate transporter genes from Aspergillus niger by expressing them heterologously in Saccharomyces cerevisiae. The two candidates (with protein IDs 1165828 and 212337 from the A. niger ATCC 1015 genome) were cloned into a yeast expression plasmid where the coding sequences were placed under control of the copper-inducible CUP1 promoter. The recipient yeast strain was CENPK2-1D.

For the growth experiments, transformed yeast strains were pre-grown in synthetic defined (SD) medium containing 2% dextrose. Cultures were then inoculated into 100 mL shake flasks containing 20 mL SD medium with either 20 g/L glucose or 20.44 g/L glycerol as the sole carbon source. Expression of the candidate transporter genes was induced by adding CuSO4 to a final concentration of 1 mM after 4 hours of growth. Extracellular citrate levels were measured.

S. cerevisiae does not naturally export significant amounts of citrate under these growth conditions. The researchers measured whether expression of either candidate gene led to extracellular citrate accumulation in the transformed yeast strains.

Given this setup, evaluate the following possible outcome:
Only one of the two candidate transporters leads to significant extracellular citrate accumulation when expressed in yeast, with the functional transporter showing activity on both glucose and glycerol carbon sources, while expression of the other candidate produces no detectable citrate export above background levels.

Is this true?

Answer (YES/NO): YES